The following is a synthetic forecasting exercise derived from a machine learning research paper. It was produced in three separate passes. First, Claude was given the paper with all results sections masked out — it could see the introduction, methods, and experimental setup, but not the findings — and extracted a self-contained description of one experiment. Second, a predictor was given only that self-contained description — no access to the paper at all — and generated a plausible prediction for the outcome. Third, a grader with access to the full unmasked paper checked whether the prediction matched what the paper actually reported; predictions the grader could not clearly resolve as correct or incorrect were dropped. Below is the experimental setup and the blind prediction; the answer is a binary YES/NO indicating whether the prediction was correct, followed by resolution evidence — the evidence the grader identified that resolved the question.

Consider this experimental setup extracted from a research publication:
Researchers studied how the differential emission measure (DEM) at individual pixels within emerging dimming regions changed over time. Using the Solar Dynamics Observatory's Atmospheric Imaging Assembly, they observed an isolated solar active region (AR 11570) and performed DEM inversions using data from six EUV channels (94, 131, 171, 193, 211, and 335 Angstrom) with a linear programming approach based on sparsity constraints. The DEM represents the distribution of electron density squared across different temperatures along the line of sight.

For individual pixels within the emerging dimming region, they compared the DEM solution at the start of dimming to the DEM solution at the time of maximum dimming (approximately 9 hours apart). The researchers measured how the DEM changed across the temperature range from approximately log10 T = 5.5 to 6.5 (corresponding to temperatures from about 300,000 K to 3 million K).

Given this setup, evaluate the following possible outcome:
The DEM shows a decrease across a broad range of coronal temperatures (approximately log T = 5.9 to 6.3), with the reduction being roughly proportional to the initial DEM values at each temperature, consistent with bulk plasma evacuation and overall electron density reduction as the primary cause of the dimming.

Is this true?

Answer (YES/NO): NO